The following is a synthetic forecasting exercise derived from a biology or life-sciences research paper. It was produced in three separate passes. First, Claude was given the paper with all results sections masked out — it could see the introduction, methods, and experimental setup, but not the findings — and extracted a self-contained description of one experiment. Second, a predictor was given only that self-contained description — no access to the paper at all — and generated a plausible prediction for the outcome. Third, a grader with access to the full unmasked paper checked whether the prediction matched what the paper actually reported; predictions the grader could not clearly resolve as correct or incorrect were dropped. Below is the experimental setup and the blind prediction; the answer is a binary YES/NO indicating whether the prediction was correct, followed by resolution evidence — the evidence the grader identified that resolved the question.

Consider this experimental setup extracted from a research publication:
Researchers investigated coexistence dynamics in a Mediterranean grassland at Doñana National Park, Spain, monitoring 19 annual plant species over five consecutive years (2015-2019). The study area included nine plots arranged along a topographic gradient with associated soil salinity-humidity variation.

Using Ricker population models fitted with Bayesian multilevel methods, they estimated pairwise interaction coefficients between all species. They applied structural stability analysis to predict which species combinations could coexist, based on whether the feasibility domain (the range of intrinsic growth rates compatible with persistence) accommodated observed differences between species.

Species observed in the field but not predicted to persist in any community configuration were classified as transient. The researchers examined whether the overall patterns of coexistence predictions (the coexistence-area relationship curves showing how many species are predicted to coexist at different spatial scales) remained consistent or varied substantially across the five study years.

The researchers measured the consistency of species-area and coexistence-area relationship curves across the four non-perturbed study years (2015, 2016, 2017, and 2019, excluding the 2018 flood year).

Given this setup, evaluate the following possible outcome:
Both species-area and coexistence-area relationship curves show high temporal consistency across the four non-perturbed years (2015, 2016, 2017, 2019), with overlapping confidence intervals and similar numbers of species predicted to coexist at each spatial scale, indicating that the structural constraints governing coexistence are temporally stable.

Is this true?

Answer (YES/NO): YES